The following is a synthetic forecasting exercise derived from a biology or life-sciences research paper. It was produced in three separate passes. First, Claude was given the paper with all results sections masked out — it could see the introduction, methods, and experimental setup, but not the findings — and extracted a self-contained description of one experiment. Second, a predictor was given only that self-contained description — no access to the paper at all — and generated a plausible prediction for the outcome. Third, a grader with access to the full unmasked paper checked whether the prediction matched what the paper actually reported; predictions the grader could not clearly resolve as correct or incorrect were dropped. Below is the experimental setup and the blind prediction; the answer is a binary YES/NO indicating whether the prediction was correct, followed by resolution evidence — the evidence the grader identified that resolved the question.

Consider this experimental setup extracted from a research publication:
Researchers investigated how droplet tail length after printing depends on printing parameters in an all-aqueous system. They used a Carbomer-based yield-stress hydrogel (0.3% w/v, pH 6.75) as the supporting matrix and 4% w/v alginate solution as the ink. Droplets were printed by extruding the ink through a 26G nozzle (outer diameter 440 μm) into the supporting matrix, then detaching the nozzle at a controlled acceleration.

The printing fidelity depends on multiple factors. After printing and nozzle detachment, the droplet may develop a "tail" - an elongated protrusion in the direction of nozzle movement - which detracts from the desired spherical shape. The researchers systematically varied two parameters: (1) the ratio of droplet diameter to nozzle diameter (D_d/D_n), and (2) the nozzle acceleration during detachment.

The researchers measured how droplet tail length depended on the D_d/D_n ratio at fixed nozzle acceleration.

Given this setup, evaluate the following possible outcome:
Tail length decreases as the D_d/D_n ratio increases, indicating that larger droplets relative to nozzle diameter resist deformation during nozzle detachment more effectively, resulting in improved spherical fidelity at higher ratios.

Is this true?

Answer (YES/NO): NO